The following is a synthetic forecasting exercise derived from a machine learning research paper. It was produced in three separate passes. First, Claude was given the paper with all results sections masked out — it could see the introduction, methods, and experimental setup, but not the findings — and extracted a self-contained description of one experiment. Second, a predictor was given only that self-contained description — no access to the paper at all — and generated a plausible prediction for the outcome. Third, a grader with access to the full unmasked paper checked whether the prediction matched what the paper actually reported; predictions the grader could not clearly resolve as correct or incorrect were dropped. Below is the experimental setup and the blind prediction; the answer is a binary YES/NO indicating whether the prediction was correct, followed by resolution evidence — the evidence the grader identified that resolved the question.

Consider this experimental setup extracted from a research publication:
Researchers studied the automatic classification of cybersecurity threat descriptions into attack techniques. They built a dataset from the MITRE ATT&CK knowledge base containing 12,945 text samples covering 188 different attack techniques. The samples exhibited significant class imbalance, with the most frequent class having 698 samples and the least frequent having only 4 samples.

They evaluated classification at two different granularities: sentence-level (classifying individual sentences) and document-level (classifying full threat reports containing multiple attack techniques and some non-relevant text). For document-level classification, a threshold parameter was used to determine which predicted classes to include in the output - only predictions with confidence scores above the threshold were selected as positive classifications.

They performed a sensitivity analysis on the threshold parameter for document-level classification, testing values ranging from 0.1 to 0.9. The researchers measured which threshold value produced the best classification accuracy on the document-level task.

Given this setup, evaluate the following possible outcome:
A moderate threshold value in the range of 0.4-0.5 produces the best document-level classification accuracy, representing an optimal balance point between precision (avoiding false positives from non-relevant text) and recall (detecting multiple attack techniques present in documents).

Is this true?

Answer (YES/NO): NO